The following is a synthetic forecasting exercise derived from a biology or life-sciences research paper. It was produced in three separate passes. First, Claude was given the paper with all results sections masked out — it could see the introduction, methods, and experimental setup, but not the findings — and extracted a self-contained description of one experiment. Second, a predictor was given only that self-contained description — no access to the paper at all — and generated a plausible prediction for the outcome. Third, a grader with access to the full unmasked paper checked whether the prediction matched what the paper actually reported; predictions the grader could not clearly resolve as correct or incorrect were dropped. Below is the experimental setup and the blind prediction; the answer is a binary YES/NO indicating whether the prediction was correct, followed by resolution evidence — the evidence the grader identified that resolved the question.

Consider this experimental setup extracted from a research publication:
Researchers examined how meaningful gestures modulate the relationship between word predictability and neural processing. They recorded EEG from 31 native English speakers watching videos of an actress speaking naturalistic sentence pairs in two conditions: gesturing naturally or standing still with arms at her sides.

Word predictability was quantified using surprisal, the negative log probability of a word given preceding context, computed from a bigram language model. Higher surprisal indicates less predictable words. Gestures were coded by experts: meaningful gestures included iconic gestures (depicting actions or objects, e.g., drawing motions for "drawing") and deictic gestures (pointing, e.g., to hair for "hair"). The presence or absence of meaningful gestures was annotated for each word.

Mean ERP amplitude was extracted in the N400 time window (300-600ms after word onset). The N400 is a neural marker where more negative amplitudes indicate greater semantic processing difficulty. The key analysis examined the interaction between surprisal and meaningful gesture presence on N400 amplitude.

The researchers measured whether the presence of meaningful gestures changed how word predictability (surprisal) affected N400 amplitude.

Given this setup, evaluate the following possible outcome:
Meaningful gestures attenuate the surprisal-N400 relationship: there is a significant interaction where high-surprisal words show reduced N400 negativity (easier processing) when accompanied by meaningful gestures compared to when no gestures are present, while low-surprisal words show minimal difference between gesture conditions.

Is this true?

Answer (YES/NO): YES